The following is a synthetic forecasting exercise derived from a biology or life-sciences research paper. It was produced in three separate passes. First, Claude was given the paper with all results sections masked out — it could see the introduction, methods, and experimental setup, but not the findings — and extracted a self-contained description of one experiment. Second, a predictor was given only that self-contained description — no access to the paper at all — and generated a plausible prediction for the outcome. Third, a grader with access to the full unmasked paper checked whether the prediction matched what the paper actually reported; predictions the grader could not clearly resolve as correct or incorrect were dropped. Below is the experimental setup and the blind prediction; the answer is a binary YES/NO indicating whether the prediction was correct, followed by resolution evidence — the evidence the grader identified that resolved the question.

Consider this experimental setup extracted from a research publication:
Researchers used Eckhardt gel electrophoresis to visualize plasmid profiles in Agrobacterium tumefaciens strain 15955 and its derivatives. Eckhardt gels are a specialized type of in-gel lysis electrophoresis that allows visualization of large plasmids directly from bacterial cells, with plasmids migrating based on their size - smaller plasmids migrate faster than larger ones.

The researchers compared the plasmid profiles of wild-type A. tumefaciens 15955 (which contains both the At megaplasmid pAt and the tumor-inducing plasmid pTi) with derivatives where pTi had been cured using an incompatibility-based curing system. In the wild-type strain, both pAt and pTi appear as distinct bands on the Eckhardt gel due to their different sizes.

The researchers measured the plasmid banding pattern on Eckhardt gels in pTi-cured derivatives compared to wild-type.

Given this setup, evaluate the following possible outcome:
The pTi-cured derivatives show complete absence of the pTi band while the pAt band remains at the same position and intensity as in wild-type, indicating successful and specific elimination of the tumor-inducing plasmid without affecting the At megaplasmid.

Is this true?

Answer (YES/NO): NO